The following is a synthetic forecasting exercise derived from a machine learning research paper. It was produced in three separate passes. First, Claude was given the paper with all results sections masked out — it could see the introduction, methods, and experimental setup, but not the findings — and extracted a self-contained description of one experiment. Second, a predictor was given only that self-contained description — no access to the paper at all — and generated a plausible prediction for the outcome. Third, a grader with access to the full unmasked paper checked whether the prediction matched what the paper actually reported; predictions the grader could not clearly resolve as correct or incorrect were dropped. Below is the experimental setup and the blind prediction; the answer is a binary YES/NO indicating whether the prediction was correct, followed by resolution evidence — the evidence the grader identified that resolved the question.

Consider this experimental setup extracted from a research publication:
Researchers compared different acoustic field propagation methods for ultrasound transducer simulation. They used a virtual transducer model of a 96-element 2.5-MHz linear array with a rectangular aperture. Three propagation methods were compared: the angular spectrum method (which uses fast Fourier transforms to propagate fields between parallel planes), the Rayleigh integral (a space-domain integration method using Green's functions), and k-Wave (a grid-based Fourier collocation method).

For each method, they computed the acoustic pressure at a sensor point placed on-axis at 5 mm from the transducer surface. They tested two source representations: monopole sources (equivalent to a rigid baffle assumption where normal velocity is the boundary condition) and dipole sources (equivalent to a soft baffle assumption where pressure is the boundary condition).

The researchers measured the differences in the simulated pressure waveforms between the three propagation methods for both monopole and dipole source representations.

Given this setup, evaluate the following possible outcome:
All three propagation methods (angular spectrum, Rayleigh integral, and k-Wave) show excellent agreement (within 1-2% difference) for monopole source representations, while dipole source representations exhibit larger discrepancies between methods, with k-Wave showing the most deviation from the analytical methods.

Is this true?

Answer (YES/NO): NO